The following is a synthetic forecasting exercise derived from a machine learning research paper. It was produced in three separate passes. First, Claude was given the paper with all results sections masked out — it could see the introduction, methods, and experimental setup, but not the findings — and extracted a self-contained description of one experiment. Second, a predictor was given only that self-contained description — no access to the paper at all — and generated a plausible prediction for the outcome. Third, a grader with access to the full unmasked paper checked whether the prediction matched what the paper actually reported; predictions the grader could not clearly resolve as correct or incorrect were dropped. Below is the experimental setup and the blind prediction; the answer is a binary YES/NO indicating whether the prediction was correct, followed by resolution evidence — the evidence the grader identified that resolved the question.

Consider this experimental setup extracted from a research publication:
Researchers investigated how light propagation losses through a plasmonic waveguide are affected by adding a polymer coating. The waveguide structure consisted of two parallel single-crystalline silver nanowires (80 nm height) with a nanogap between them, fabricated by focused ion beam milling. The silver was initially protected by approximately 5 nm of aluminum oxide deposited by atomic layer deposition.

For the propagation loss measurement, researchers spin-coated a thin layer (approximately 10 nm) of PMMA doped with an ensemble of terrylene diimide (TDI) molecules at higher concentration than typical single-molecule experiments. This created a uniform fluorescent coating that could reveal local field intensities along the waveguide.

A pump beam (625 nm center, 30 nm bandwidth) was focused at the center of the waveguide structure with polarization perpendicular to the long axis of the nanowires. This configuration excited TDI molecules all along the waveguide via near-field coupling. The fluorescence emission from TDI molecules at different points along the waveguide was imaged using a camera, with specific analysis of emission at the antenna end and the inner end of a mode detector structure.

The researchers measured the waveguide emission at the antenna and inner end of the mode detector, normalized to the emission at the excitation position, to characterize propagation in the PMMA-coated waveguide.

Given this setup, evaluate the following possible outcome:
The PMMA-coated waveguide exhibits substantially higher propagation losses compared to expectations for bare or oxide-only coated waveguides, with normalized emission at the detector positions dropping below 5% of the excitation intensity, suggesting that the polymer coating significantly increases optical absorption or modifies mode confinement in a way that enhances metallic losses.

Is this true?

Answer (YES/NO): YES